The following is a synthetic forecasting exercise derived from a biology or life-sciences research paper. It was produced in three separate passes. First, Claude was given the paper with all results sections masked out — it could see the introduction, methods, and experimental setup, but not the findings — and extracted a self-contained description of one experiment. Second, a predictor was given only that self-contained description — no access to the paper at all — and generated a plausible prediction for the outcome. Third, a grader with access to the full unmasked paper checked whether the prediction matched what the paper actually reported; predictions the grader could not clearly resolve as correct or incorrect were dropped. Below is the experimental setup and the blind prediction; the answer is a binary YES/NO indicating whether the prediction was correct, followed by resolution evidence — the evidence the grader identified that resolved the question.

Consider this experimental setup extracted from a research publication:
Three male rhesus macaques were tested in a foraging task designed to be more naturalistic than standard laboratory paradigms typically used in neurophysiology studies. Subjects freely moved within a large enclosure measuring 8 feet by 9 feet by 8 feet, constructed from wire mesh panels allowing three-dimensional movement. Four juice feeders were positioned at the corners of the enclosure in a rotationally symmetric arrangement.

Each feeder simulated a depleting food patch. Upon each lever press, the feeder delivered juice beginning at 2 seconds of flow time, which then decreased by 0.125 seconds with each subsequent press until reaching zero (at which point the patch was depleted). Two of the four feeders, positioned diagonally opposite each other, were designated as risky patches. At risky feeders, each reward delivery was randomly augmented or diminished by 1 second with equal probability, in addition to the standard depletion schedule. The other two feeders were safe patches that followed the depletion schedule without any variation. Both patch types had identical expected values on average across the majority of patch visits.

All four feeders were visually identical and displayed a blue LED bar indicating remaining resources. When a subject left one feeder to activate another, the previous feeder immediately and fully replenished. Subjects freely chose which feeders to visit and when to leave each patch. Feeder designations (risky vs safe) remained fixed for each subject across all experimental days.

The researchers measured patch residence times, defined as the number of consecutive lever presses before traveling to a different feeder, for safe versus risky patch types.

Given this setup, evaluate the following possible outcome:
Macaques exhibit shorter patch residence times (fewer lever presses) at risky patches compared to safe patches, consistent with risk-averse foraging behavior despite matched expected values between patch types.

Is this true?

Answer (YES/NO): YES